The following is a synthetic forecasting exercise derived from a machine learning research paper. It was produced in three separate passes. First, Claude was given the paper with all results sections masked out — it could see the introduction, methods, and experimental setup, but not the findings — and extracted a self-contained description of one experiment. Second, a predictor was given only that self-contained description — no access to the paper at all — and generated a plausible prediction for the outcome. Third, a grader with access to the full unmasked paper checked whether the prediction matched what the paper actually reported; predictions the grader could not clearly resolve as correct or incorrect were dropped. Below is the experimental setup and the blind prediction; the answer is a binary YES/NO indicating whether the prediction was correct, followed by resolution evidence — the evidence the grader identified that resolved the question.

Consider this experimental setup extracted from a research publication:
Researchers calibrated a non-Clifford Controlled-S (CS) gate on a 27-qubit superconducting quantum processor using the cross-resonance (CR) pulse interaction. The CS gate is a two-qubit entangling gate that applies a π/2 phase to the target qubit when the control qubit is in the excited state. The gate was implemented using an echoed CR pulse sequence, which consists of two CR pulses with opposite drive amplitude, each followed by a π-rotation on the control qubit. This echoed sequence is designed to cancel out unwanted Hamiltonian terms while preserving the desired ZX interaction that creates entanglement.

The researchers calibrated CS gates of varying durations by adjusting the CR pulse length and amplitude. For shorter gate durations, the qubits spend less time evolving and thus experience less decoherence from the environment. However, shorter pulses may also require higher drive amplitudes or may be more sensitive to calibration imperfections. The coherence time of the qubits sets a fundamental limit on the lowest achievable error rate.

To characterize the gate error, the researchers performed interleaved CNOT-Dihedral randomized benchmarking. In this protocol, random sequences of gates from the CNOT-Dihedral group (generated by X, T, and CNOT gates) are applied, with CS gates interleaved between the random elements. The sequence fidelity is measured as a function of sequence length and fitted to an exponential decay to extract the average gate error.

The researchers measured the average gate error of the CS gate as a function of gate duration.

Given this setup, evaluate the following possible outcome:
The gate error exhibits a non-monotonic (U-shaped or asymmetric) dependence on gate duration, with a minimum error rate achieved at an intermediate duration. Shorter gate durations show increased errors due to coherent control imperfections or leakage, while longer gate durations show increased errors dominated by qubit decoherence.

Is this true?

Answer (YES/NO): YES